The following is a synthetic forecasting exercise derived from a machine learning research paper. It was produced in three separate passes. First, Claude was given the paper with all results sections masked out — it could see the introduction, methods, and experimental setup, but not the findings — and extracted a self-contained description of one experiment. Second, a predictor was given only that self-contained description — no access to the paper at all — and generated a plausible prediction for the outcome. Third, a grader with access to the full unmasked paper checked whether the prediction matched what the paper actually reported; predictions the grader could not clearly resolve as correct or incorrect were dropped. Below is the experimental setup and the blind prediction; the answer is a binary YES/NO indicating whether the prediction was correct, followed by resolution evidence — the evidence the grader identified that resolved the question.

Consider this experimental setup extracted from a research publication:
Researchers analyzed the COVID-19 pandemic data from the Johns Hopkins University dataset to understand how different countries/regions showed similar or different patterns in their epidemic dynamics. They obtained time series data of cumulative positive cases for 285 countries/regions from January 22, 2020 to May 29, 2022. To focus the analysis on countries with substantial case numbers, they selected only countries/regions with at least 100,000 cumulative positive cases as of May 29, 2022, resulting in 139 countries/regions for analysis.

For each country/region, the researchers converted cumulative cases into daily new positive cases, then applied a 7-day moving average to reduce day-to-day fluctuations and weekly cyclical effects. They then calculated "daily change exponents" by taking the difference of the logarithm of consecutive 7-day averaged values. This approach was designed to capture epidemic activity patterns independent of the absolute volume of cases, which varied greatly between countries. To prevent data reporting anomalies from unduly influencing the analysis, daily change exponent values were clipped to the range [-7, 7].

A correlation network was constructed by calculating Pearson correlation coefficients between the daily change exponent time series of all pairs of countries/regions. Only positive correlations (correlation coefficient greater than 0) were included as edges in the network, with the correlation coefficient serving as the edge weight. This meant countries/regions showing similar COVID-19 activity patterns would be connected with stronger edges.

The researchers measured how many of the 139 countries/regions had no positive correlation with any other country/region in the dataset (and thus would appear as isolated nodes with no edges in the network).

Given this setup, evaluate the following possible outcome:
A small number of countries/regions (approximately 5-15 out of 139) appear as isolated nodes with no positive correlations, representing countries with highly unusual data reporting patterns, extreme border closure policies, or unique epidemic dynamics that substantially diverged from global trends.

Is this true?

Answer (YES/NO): YES